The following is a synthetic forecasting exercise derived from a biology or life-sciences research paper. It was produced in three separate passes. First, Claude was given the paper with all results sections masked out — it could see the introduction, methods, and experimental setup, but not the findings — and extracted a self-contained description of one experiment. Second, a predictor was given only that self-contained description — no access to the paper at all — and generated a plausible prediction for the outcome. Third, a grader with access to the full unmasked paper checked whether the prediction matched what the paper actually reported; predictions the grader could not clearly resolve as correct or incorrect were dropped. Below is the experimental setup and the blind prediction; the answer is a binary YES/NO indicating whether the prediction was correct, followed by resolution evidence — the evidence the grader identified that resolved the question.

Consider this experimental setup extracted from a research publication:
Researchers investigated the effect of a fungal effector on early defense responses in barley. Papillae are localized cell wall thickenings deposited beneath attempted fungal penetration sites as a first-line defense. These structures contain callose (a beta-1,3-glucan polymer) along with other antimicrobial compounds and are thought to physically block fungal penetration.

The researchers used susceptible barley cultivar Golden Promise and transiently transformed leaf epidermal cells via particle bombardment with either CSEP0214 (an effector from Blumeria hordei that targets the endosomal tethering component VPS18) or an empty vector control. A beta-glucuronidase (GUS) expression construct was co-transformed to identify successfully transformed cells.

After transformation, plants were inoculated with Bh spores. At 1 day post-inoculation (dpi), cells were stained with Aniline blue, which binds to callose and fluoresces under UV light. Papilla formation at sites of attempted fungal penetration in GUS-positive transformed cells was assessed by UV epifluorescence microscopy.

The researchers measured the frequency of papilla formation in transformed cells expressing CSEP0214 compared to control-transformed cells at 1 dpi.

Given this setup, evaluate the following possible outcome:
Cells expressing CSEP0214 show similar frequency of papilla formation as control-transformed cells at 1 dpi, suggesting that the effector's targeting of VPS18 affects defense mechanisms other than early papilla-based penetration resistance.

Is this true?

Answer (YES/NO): NO